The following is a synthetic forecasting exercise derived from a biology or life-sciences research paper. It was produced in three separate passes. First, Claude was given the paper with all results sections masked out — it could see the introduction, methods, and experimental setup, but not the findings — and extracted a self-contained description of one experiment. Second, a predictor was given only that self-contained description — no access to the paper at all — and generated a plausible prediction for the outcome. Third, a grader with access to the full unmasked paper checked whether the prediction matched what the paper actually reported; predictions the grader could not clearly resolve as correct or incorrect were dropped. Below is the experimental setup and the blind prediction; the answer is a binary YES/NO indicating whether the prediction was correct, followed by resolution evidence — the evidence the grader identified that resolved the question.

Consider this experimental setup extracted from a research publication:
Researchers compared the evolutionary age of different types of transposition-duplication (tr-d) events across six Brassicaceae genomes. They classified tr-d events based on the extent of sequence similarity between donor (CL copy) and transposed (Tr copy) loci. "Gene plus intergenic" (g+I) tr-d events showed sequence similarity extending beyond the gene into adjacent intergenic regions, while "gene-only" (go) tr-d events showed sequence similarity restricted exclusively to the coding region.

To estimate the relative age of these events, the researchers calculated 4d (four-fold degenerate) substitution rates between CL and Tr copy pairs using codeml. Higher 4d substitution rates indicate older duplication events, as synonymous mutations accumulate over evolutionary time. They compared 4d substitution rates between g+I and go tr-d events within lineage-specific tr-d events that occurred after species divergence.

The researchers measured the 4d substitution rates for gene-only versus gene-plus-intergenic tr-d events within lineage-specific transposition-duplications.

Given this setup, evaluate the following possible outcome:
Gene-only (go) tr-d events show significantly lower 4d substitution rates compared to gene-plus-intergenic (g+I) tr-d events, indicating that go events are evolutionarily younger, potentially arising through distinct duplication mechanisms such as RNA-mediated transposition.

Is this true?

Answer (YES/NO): NO